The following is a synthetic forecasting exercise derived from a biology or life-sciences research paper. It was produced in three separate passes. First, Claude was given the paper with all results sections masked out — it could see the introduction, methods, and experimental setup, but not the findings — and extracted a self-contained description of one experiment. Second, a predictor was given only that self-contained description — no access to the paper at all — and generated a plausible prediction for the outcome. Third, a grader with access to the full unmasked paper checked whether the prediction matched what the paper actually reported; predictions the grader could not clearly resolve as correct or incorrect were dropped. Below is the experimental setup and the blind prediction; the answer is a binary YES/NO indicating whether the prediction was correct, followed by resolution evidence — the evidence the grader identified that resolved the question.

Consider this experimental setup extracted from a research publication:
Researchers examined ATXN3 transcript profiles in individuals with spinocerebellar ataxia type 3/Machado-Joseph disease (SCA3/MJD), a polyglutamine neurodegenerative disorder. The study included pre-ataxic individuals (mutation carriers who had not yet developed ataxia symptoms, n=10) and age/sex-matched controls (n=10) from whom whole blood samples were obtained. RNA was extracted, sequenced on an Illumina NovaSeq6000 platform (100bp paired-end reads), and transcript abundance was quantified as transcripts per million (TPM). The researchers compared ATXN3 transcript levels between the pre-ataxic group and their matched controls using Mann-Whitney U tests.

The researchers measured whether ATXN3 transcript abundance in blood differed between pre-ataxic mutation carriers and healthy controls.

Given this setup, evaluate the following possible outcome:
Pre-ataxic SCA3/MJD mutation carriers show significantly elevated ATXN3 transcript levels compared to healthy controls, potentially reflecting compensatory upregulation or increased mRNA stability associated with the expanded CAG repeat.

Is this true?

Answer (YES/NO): NO